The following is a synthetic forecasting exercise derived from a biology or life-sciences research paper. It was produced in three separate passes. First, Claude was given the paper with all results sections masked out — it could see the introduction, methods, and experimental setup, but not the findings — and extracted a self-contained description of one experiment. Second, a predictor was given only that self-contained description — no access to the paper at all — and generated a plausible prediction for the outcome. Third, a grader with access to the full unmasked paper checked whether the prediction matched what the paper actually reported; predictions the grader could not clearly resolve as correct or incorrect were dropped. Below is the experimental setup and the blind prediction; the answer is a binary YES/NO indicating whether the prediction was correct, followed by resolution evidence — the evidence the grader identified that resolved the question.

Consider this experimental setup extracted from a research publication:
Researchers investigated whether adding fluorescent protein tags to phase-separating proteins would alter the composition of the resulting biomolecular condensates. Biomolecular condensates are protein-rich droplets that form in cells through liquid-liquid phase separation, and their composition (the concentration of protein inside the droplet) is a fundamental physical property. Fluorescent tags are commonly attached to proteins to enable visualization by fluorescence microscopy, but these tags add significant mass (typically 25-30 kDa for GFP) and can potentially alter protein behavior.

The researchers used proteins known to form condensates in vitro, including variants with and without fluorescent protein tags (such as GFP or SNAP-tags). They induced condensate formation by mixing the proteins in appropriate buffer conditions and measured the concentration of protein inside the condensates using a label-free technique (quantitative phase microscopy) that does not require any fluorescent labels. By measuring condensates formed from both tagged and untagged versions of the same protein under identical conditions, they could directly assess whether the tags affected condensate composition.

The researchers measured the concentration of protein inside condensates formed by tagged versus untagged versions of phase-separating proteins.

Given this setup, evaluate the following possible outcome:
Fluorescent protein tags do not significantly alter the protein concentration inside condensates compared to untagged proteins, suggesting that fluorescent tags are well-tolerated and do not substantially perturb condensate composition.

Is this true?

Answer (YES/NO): NO